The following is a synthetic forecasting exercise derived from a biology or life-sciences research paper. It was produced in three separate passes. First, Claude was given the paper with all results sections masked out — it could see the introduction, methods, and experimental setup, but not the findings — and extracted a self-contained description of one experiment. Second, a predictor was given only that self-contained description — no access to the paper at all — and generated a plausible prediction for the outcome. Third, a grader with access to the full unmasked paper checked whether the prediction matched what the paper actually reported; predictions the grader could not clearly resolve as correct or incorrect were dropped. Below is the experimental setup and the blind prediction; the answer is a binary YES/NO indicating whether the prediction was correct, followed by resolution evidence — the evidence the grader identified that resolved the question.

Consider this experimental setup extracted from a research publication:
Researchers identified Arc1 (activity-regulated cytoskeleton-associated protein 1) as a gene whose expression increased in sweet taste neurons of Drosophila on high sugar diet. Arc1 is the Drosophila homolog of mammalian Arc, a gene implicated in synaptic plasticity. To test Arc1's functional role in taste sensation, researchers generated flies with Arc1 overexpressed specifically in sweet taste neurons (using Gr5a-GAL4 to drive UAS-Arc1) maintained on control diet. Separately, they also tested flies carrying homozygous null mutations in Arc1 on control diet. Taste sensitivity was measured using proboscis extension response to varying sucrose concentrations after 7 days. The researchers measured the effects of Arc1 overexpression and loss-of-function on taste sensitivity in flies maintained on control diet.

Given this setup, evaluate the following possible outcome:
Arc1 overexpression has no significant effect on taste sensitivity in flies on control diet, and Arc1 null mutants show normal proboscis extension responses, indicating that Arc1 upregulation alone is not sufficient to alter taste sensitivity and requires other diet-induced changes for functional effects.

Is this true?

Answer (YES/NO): NO